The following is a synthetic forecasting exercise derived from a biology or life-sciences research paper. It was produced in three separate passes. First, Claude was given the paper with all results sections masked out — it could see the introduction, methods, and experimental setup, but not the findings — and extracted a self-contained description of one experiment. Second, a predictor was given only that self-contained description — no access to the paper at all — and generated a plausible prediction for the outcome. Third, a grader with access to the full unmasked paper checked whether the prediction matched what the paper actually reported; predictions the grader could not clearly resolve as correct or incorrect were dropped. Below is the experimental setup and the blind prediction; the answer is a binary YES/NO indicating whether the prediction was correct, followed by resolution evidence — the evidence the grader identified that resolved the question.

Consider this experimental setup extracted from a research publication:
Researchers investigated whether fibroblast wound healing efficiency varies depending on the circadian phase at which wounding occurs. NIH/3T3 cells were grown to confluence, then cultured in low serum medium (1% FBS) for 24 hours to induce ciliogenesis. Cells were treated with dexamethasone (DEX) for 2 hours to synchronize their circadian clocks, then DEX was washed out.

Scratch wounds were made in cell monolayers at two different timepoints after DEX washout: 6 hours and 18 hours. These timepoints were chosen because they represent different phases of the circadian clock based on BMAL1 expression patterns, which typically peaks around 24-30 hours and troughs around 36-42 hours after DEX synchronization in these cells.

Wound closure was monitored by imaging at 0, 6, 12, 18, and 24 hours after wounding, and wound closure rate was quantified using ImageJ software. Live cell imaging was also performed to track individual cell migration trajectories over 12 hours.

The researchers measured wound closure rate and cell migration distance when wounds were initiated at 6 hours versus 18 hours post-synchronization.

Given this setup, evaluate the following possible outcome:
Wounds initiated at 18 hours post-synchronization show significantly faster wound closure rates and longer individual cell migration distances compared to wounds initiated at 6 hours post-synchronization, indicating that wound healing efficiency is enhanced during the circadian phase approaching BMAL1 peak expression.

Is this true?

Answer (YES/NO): NO